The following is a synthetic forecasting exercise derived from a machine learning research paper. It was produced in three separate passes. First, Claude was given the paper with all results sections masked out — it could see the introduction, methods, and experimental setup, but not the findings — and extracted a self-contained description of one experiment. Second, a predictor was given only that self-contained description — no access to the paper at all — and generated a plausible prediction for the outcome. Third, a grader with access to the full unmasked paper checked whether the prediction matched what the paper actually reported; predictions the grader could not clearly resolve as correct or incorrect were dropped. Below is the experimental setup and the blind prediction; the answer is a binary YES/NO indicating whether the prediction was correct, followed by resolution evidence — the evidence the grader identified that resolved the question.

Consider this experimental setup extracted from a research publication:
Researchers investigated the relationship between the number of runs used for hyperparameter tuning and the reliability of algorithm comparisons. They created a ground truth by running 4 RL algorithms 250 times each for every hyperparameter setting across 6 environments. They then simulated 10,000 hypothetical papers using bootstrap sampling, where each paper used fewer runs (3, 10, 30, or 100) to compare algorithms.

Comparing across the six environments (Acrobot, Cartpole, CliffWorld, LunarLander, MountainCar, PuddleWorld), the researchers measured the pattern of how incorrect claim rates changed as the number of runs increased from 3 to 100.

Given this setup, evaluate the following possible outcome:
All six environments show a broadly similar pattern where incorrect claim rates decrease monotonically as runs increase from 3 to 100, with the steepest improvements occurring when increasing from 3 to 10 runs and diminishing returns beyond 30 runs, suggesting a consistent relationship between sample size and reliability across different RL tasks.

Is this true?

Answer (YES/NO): NO